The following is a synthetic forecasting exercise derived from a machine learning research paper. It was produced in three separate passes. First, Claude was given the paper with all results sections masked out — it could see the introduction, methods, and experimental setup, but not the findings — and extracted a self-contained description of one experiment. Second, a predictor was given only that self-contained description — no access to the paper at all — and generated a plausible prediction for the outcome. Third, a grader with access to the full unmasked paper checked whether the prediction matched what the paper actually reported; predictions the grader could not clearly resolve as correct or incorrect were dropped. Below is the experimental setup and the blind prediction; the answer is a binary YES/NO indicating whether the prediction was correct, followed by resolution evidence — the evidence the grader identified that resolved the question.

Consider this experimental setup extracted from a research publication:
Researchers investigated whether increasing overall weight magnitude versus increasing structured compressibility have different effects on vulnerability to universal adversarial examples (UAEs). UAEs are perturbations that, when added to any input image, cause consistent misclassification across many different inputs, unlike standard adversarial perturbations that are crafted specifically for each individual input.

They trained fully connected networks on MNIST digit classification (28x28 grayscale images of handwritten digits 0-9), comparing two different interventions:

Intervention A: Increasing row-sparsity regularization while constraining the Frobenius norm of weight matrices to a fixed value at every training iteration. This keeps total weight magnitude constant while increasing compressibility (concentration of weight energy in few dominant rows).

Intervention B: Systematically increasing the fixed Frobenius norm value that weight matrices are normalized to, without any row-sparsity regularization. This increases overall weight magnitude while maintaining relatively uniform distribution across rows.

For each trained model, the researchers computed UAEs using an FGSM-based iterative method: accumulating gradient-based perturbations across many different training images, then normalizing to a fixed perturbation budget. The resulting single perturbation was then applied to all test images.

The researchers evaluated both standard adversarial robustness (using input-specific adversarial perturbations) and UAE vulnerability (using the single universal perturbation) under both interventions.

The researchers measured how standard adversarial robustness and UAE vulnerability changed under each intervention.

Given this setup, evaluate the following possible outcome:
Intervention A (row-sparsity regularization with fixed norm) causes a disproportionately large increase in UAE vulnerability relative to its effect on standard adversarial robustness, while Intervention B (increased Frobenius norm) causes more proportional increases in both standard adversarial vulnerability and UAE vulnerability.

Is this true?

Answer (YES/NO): NO